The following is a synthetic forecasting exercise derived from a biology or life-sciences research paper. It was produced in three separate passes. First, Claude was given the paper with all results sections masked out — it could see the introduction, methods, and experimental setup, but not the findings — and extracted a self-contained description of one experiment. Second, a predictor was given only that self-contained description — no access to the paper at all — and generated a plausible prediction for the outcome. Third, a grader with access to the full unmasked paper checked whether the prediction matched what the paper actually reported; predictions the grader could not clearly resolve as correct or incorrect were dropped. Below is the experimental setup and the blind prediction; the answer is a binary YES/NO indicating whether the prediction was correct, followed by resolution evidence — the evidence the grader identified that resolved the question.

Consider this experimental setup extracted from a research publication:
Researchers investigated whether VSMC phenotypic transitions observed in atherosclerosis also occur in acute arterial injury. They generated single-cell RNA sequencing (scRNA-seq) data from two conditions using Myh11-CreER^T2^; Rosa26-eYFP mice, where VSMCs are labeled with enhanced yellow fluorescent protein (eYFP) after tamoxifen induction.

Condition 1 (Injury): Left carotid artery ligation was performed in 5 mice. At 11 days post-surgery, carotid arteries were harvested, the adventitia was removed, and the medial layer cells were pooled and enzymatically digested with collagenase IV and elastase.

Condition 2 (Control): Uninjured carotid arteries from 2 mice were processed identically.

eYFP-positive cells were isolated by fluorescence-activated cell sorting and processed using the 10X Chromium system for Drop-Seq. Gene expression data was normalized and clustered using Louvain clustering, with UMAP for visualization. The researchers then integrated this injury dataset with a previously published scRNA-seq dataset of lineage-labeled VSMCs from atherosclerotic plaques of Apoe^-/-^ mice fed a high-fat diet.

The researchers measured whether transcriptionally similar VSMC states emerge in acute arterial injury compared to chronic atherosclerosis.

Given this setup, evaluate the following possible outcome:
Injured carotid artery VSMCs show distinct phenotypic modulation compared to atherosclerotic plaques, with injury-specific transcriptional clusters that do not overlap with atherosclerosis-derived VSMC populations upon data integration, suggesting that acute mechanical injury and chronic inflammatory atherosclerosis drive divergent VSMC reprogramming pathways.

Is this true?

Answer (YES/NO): NO